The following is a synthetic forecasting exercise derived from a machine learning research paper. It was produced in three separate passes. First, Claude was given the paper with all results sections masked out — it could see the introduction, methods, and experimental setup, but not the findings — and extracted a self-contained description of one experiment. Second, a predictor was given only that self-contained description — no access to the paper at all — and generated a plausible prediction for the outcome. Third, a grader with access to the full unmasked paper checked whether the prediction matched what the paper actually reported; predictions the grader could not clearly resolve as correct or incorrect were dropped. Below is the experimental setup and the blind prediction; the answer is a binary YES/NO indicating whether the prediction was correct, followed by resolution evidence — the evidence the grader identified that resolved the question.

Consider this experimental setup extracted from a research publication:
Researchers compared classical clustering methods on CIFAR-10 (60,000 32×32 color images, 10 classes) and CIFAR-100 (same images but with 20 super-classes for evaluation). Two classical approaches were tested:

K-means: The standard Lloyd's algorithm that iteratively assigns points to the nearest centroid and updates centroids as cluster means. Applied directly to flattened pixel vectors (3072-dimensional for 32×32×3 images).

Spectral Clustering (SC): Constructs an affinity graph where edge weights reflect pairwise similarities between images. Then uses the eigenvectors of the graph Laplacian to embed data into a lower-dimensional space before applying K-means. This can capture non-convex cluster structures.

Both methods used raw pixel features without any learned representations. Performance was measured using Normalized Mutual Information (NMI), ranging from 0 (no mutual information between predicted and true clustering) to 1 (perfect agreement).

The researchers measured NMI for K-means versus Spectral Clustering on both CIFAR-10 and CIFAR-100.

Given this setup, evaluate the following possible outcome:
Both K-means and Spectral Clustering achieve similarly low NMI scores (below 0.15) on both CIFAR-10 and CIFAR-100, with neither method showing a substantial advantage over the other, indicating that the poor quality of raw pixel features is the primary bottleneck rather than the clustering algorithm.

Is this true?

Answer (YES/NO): YES